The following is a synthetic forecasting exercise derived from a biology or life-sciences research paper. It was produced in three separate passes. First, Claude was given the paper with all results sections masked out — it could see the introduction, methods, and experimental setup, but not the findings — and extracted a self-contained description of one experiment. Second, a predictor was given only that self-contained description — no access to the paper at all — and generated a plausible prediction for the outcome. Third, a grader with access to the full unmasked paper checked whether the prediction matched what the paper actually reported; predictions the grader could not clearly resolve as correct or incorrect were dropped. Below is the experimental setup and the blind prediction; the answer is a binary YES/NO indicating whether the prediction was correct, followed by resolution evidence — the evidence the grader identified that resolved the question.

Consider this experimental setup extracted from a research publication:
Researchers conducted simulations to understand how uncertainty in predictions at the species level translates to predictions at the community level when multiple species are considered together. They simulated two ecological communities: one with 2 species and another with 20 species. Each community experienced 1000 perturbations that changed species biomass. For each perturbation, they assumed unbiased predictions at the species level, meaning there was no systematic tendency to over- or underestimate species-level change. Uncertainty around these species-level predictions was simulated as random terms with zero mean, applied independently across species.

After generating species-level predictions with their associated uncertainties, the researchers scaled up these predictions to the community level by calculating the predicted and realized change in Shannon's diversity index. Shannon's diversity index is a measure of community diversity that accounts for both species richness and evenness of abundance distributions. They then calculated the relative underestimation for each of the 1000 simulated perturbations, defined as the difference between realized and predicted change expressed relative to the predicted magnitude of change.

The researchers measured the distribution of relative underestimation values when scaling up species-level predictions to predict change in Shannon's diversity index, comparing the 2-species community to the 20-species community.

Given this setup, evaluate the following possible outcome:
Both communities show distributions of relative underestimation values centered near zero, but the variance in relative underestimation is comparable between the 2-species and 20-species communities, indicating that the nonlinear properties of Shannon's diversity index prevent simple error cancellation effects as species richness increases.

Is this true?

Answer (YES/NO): NO